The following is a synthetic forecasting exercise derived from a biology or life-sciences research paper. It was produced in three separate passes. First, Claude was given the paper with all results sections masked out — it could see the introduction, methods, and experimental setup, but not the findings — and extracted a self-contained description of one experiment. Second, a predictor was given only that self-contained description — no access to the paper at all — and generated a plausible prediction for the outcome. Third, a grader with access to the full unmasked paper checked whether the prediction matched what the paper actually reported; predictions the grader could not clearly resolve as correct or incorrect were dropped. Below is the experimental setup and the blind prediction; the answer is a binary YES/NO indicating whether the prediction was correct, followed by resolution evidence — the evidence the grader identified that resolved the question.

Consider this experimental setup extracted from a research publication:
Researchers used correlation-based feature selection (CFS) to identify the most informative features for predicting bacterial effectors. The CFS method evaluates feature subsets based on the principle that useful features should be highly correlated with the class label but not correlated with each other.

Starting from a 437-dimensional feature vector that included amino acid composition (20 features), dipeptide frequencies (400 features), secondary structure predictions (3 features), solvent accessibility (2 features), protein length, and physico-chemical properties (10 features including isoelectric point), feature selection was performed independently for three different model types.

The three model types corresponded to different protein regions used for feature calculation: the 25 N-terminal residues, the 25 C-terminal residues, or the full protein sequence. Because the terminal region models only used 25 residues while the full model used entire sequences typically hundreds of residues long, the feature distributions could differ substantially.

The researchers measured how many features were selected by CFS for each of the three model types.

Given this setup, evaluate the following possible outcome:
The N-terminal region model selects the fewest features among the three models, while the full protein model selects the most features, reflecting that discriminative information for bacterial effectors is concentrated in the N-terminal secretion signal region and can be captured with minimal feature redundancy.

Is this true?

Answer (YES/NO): NO